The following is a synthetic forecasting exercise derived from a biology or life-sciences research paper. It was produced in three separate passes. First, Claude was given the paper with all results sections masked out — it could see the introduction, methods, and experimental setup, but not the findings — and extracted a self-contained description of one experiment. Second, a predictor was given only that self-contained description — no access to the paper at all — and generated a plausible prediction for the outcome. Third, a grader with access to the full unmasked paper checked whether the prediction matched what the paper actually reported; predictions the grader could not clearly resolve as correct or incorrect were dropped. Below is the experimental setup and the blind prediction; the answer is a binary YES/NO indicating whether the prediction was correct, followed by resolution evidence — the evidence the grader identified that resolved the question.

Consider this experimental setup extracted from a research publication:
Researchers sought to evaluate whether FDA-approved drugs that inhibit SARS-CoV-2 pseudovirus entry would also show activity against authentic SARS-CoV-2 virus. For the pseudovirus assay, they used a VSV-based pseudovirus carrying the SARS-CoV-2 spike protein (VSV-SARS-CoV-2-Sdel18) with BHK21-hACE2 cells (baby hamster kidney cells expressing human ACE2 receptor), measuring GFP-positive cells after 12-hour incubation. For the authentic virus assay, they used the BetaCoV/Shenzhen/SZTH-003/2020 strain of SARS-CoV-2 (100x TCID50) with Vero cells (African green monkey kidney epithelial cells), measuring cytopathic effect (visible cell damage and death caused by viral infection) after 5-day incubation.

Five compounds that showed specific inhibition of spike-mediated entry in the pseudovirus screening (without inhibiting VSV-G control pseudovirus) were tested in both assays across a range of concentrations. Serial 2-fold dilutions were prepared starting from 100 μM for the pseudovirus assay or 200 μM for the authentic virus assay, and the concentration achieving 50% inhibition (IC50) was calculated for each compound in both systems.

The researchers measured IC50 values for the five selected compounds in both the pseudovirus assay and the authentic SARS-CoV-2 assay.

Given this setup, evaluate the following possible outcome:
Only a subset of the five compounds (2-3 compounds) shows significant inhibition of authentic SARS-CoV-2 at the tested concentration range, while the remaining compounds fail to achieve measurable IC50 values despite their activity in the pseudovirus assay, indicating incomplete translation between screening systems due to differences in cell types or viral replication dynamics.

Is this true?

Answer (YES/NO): NO